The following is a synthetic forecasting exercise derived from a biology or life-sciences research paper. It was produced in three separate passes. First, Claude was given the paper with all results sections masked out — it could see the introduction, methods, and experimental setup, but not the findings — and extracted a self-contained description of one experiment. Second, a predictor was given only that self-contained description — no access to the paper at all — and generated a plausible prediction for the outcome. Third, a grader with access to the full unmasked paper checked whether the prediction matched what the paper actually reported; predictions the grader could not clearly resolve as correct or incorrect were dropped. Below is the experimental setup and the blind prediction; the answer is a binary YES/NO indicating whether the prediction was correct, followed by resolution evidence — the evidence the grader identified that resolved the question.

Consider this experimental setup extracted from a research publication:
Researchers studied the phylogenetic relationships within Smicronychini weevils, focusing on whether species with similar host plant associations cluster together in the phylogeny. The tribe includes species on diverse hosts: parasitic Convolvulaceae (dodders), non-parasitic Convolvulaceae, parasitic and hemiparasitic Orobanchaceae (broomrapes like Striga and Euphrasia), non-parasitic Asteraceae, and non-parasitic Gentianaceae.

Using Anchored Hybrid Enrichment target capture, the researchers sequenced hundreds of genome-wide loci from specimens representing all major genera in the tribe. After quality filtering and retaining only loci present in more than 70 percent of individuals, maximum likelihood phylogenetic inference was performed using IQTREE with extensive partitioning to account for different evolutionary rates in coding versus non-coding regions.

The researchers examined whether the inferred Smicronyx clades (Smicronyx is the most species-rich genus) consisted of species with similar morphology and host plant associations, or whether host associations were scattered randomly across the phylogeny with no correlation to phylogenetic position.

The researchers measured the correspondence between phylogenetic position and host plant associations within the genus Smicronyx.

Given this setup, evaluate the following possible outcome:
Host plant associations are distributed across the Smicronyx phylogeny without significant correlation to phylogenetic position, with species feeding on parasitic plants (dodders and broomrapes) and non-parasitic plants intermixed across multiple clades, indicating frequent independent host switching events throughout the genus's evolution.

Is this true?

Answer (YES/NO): NO